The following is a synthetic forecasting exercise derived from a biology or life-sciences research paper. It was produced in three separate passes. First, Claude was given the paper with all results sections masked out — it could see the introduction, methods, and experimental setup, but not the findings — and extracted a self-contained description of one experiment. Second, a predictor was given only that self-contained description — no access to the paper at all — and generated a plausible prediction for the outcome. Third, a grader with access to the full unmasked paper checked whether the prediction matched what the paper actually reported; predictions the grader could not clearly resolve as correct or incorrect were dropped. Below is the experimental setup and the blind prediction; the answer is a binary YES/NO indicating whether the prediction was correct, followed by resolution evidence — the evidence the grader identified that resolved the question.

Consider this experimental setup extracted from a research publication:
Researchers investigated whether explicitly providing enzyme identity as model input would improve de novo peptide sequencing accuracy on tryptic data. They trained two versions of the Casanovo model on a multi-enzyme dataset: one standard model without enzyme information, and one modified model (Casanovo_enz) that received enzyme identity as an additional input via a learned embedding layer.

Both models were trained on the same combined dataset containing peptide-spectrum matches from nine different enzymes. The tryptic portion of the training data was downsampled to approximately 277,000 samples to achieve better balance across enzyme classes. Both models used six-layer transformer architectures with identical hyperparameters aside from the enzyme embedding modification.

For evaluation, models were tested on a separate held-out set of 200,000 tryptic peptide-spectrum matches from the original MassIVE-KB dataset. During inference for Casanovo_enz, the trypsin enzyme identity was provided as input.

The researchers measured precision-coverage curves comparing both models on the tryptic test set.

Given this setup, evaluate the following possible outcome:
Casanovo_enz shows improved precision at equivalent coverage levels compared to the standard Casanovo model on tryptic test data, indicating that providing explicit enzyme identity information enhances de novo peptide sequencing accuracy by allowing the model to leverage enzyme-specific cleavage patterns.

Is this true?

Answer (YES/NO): NO